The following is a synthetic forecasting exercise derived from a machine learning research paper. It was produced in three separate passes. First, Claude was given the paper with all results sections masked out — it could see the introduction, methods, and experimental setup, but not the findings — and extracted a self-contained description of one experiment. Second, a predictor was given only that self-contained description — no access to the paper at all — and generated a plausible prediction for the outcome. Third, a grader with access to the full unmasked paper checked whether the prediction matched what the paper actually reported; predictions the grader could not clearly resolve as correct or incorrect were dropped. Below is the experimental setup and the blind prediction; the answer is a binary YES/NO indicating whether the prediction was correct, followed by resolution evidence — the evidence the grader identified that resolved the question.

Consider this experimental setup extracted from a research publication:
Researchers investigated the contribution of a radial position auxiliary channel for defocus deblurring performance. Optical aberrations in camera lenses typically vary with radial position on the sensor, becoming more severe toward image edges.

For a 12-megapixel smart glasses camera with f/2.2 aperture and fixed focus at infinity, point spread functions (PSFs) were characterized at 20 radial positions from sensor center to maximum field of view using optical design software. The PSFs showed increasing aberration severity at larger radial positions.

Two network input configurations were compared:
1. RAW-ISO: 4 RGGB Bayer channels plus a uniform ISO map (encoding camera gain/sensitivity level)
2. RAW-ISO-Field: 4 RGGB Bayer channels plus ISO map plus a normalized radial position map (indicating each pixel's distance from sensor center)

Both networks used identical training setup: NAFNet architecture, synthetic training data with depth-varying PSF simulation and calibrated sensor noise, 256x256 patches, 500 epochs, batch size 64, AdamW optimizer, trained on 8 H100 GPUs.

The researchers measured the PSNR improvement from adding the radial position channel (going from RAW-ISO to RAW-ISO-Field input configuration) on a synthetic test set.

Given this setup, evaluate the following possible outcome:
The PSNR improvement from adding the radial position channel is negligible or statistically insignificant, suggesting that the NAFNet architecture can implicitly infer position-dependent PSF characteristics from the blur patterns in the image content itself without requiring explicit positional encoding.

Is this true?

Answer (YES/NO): NO